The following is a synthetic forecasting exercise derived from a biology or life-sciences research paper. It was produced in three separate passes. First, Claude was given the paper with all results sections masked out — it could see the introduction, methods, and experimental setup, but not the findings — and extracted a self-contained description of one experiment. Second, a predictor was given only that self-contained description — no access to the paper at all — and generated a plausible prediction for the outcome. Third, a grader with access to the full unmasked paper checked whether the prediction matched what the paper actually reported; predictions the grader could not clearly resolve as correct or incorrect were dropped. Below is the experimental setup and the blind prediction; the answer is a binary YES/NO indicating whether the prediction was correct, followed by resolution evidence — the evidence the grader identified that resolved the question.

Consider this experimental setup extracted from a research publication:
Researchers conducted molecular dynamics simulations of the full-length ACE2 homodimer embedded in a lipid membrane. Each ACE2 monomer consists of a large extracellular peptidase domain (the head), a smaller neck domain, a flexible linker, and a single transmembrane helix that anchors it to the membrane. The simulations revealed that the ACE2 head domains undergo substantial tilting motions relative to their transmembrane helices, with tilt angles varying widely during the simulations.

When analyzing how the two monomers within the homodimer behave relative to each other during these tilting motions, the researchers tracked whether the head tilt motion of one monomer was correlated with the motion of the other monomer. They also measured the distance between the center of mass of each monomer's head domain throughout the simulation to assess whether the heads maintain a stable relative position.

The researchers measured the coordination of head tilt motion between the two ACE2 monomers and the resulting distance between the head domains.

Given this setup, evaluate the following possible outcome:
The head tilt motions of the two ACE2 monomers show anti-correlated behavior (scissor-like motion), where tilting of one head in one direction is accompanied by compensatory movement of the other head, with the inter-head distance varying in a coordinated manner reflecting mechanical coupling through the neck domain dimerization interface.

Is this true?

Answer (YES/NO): NO